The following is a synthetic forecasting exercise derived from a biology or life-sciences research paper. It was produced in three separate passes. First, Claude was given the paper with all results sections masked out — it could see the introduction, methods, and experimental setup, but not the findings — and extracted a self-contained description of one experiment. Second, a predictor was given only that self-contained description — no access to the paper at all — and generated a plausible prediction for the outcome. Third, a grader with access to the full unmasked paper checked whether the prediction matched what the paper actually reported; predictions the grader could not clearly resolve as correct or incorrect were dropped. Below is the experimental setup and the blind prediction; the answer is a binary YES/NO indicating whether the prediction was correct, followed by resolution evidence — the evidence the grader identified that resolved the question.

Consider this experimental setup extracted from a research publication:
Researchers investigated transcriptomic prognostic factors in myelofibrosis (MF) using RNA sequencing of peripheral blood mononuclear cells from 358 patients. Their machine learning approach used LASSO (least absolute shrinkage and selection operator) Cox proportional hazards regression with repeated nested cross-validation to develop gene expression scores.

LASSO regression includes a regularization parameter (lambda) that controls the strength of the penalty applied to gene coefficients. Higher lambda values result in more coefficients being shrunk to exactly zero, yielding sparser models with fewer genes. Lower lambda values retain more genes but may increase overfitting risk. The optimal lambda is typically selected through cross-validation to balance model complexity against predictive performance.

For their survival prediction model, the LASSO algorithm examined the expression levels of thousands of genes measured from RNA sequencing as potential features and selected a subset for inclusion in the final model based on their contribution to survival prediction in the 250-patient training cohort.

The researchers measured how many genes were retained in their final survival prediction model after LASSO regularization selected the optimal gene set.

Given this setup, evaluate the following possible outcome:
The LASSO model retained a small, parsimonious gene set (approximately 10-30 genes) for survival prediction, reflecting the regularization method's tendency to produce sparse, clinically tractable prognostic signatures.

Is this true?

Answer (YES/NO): YES